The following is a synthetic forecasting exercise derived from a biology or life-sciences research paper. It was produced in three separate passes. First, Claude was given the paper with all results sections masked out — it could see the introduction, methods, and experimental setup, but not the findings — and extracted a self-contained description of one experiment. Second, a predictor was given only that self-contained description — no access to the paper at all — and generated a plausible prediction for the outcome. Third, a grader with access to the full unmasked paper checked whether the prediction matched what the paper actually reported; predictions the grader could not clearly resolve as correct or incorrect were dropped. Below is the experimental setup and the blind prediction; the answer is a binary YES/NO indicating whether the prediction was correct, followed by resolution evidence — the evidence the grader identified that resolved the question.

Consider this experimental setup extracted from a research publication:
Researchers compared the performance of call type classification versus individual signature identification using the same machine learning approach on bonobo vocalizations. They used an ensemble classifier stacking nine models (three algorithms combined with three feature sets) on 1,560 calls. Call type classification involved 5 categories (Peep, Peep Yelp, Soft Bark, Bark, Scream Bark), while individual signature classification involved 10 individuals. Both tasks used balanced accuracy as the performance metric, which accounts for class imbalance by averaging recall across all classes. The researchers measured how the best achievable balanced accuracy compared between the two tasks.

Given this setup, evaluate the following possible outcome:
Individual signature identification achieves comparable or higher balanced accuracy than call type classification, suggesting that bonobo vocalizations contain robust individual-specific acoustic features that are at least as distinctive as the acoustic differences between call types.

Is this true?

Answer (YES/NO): NO